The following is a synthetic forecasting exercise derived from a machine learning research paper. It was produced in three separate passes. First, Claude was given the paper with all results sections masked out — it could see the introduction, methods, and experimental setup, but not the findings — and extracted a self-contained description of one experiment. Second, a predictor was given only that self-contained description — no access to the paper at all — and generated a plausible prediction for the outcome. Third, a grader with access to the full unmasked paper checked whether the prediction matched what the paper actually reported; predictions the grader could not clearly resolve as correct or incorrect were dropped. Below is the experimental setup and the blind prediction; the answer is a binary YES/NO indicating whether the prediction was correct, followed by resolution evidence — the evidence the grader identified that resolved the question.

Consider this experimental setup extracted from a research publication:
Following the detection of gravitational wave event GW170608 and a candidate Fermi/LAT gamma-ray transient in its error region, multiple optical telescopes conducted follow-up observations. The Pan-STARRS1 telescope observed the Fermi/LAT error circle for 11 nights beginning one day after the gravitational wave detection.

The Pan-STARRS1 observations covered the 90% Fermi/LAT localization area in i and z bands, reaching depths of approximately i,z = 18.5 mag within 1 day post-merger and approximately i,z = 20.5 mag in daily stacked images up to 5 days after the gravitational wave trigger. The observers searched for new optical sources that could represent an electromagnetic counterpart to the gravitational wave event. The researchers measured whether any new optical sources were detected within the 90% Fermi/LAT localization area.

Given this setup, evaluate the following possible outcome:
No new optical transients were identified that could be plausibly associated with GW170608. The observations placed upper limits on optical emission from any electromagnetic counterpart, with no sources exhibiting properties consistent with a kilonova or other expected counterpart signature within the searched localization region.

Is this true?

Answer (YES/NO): YES